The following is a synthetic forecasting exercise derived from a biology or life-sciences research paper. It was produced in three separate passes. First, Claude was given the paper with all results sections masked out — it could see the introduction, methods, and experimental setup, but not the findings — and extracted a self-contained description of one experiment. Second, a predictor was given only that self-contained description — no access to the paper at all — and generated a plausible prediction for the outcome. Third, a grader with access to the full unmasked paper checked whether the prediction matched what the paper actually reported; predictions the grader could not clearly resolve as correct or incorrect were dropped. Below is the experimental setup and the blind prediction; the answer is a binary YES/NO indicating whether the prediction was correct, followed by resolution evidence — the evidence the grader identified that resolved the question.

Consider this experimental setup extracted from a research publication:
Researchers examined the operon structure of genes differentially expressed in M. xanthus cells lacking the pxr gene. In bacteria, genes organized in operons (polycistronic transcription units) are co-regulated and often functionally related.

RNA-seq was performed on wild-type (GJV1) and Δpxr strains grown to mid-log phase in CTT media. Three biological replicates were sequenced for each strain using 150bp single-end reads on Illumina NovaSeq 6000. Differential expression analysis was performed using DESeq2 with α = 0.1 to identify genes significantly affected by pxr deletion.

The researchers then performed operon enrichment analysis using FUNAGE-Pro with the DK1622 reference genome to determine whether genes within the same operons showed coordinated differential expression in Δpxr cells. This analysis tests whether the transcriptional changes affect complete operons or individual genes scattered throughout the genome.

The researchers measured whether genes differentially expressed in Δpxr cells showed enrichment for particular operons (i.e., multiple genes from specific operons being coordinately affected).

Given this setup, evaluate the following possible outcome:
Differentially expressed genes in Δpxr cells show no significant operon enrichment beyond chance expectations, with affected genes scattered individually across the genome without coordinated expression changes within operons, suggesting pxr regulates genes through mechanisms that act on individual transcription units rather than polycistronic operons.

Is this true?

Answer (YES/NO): NO